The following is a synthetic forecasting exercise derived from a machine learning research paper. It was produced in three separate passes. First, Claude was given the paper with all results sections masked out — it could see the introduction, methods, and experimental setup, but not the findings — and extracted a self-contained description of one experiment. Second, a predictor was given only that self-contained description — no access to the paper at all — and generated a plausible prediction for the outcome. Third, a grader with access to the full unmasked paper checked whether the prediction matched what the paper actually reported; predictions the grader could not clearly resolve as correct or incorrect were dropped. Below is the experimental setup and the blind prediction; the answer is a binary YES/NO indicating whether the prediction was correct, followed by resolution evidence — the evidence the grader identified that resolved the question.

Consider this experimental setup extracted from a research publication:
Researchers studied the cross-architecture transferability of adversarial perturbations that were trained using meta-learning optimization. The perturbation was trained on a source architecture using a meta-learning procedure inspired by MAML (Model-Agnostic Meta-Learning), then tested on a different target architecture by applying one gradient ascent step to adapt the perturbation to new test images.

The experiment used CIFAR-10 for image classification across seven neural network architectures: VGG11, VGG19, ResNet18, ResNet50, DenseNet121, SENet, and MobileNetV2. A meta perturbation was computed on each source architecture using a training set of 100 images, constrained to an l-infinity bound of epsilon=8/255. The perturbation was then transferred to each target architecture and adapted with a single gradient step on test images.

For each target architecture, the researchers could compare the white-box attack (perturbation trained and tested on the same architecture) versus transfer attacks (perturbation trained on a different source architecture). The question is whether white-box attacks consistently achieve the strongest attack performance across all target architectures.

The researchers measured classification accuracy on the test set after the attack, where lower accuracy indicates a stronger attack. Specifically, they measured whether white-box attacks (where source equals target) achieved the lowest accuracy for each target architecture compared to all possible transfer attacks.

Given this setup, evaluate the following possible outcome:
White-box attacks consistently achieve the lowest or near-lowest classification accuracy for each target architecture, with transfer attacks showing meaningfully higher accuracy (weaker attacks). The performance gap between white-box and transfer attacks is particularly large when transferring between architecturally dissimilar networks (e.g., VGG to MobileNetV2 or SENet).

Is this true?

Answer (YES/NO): NO